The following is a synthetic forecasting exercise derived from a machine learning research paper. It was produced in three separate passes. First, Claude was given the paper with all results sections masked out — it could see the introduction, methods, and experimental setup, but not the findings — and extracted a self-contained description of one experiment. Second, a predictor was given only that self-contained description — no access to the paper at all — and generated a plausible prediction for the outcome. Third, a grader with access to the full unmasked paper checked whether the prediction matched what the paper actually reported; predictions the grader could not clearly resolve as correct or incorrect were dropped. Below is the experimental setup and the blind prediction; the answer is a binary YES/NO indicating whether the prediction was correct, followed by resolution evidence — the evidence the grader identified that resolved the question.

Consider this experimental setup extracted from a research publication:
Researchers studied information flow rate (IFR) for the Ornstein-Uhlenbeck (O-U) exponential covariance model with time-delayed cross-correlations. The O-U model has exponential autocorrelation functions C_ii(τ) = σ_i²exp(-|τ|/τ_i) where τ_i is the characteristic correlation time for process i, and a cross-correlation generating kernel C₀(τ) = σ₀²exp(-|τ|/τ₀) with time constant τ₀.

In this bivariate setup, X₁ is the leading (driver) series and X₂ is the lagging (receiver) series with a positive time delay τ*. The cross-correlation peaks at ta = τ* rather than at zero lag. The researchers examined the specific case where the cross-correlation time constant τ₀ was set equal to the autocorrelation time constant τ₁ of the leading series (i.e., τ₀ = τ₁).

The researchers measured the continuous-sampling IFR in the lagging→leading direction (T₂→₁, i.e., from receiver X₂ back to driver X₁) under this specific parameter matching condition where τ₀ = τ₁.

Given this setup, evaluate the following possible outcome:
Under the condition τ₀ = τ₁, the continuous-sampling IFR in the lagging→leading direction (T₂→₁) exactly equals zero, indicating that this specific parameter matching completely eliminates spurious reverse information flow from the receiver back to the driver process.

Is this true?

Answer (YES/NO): YES